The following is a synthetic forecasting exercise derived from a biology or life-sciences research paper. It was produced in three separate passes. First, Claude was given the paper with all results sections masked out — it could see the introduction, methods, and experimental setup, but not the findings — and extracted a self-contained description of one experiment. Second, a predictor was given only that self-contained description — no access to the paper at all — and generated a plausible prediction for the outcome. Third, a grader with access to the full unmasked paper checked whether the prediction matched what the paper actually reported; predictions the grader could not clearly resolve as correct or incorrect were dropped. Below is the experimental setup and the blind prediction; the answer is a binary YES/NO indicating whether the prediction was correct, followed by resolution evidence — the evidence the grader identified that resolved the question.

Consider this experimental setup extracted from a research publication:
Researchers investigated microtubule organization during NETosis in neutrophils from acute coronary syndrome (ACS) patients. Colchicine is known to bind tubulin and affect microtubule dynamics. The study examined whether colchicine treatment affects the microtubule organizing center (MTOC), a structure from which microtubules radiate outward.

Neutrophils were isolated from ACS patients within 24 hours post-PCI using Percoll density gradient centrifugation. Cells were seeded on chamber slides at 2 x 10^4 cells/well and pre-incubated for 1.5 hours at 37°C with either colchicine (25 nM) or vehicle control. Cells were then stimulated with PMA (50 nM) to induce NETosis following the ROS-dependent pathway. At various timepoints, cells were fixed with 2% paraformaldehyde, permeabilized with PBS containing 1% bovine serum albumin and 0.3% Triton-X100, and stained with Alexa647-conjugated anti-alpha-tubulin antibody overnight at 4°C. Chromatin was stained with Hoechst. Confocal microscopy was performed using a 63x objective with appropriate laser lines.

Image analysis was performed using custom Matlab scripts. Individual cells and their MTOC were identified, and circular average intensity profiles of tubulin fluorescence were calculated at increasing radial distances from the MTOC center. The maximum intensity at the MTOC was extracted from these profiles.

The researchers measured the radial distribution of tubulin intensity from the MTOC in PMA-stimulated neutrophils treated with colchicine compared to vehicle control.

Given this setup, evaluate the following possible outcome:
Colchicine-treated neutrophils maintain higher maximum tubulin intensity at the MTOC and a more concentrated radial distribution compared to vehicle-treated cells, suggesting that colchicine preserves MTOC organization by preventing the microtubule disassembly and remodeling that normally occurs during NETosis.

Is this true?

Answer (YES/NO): YES